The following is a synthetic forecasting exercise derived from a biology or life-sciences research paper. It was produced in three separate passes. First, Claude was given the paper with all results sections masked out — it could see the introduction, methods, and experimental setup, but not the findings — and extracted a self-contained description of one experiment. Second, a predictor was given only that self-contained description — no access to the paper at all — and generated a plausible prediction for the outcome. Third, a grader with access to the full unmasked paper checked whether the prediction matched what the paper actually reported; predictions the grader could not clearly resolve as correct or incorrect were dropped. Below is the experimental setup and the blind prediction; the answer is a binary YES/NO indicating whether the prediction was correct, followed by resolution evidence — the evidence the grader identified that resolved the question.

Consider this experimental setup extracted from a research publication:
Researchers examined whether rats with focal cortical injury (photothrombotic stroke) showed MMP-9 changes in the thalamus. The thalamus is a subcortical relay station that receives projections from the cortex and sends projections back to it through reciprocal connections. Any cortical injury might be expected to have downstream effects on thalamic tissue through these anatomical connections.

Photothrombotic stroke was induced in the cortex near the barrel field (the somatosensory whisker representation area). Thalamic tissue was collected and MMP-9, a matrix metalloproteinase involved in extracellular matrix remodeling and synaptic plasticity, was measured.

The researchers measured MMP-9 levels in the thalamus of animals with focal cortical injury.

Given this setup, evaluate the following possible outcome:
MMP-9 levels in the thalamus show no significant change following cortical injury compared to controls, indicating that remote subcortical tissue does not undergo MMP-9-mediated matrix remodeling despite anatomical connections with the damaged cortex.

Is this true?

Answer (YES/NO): NO